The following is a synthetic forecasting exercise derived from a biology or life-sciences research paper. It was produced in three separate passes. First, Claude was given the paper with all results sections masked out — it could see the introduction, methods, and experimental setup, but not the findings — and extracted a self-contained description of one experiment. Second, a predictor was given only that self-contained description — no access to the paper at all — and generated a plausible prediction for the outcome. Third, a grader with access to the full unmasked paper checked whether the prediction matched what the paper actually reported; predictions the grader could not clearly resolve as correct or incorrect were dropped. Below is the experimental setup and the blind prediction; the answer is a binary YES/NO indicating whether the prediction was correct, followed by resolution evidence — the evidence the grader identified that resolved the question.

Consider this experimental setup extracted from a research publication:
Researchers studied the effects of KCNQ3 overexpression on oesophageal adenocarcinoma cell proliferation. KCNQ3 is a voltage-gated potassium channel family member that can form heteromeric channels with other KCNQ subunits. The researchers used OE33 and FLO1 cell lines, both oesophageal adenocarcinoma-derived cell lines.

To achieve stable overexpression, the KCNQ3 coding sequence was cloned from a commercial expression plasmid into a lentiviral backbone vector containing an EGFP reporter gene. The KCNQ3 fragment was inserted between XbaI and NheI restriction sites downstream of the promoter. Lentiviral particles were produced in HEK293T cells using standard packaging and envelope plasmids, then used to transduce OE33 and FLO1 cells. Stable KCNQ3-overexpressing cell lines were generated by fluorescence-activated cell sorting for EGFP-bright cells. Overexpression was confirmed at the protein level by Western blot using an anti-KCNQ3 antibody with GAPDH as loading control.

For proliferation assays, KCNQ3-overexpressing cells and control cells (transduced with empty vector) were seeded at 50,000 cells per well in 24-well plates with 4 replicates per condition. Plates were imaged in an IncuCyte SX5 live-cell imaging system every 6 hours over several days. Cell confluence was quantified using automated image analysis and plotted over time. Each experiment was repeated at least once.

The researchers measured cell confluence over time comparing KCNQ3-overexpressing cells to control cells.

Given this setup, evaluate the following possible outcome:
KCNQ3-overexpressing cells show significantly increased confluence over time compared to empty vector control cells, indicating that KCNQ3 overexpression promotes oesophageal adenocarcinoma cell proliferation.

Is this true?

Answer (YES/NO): NO